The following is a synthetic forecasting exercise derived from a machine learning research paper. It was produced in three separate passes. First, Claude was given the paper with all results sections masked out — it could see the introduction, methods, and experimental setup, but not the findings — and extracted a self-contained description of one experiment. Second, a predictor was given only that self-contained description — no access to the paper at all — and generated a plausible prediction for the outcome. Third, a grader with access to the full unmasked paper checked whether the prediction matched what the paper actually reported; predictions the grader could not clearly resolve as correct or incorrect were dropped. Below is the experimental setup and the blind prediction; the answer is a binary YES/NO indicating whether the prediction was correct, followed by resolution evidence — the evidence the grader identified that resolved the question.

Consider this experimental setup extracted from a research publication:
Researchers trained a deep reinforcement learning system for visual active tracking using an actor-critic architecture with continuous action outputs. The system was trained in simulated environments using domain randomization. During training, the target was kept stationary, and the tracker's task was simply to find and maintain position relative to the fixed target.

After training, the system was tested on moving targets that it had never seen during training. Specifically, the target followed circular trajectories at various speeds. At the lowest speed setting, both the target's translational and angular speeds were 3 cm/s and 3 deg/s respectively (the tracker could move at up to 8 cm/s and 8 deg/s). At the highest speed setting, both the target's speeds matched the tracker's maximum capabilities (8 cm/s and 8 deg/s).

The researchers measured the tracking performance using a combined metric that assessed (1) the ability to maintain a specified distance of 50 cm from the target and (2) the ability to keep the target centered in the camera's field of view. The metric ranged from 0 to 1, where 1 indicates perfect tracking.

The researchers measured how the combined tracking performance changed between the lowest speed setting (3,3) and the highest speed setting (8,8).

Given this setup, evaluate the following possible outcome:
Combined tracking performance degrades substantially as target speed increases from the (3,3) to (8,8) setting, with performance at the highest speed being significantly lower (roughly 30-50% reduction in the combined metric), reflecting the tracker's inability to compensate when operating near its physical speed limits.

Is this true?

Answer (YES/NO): NO